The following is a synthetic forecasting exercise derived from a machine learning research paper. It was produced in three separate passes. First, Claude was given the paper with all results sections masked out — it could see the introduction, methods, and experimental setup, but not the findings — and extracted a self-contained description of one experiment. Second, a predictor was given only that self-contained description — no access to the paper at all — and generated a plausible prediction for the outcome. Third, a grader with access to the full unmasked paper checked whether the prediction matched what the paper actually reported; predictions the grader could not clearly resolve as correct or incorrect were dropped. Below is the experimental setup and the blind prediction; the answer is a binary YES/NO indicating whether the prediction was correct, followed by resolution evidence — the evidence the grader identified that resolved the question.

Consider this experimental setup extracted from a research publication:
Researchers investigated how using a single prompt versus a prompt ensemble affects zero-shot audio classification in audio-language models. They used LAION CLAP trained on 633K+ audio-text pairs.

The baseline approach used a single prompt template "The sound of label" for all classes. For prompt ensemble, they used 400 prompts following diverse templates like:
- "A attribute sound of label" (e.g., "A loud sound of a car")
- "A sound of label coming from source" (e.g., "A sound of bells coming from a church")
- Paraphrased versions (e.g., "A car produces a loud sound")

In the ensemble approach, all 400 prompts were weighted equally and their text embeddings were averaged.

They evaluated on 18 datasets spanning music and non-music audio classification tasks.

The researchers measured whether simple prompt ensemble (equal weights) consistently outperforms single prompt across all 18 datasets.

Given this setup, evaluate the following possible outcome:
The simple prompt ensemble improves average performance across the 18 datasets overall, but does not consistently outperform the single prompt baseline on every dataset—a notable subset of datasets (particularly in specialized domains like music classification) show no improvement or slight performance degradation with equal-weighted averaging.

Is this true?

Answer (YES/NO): NO